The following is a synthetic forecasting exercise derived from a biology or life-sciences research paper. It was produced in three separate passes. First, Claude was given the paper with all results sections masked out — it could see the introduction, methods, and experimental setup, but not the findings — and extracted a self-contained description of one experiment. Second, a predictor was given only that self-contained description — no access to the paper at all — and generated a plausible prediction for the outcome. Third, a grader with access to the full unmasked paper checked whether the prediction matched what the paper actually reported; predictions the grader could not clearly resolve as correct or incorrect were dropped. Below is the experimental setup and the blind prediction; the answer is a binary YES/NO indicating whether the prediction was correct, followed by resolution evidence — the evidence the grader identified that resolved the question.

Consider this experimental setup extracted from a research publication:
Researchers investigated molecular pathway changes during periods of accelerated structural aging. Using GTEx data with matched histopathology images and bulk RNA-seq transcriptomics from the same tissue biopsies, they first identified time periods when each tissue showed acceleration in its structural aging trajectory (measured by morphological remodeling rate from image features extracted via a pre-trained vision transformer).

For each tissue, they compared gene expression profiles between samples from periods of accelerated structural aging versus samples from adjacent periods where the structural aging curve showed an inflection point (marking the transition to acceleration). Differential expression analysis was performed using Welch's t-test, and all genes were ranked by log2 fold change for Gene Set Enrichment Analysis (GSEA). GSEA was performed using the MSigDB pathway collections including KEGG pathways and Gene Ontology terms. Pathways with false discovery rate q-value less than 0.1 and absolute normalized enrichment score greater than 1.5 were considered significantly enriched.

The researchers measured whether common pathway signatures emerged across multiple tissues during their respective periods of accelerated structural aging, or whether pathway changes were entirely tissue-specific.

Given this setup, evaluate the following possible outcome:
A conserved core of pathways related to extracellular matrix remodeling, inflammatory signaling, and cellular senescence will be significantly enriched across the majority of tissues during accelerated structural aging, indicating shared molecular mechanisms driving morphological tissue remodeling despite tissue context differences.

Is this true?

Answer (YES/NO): NO